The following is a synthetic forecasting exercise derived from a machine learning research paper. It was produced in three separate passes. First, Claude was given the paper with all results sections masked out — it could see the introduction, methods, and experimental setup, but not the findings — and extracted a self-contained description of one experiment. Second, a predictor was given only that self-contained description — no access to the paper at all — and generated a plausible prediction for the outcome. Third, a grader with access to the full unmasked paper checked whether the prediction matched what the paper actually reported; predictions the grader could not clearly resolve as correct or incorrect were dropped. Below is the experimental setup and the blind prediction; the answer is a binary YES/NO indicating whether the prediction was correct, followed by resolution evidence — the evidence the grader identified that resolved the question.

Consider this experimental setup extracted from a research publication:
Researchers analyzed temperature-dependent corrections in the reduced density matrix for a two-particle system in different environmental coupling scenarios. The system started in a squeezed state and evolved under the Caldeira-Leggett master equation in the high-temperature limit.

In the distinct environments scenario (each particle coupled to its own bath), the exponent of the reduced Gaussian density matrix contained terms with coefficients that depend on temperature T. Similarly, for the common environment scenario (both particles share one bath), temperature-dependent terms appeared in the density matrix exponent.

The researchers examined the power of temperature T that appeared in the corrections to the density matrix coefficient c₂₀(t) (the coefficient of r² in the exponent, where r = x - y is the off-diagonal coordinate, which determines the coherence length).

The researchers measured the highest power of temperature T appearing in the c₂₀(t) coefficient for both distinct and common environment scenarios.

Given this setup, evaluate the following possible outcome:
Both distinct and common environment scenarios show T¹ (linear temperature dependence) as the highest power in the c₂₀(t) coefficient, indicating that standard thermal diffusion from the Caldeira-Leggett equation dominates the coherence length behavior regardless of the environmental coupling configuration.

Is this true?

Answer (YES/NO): NO